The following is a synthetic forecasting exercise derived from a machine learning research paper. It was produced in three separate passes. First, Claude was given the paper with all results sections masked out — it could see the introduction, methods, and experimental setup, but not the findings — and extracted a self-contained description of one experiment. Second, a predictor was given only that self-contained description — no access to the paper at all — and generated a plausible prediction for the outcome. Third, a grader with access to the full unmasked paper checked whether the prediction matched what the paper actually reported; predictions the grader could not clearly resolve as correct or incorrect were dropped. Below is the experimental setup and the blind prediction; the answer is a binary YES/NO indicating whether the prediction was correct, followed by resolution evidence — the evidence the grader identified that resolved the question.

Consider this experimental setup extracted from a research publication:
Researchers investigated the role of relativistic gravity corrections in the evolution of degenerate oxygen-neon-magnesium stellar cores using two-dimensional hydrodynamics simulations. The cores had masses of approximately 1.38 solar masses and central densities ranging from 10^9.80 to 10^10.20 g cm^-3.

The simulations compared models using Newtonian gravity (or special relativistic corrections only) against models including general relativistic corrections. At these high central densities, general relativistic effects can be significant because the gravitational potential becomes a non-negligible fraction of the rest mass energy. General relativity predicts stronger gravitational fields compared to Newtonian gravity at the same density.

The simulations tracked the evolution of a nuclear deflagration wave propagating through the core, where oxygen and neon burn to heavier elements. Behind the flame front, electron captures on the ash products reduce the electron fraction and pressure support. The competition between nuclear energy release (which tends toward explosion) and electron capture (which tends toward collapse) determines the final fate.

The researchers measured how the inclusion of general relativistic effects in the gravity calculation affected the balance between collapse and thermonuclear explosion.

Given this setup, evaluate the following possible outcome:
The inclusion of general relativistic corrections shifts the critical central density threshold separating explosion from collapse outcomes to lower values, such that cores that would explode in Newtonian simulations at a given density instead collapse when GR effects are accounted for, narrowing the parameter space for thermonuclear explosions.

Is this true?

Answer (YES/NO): NO